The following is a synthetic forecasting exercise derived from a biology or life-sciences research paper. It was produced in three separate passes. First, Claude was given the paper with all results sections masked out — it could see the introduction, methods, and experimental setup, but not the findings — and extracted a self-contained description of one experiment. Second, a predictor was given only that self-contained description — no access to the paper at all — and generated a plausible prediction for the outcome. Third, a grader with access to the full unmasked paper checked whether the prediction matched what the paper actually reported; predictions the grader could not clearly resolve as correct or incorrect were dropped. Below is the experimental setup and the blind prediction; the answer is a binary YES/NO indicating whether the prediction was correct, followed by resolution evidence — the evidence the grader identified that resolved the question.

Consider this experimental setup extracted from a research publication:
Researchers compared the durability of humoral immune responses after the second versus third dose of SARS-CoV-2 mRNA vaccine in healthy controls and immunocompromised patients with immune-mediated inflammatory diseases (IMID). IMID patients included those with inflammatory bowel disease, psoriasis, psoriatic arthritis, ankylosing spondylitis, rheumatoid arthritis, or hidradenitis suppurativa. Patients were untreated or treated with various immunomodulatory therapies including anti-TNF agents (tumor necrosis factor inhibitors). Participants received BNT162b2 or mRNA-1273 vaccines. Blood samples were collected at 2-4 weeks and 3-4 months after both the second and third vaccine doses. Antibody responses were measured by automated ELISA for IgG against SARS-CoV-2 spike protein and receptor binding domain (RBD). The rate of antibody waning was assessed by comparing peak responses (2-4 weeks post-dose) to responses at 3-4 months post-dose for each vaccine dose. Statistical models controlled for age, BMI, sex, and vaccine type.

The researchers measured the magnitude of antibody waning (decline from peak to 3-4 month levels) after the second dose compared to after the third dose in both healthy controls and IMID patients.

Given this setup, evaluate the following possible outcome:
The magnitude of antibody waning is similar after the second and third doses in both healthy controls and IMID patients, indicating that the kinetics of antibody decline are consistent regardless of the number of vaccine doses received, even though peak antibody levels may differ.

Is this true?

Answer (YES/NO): NO